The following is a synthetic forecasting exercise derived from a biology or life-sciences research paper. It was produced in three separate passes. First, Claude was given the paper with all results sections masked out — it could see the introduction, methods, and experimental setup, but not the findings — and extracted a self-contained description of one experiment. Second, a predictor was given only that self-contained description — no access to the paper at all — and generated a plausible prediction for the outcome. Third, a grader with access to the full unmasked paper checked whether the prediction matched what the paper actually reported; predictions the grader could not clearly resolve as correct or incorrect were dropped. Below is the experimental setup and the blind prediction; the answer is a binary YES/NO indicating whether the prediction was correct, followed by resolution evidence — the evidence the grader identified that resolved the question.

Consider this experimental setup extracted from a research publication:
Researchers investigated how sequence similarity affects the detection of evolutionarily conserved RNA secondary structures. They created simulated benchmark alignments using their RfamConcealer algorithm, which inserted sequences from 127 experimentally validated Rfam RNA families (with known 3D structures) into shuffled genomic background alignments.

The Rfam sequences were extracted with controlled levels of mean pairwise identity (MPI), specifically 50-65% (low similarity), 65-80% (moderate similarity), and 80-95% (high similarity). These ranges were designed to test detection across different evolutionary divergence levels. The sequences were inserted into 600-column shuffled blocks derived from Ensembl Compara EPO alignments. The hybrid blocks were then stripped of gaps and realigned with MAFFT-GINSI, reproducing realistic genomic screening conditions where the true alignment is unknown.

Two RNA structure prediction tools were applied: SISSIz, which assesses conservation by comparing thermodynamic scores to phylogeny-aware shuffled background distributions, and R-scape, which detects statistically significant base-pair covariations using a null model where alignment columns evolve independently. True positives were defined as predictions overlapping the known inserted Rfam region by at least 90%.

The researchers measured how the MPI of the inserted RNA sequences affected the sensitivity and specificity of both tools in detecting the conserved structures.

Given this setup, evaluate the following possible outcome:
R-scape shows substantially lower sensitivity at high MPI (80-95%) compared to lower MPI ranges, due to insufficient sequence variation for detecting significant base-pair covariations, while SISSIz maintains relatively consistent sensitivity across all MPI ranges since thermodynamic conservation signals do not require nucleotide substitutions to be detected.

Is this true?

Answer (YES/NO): NO